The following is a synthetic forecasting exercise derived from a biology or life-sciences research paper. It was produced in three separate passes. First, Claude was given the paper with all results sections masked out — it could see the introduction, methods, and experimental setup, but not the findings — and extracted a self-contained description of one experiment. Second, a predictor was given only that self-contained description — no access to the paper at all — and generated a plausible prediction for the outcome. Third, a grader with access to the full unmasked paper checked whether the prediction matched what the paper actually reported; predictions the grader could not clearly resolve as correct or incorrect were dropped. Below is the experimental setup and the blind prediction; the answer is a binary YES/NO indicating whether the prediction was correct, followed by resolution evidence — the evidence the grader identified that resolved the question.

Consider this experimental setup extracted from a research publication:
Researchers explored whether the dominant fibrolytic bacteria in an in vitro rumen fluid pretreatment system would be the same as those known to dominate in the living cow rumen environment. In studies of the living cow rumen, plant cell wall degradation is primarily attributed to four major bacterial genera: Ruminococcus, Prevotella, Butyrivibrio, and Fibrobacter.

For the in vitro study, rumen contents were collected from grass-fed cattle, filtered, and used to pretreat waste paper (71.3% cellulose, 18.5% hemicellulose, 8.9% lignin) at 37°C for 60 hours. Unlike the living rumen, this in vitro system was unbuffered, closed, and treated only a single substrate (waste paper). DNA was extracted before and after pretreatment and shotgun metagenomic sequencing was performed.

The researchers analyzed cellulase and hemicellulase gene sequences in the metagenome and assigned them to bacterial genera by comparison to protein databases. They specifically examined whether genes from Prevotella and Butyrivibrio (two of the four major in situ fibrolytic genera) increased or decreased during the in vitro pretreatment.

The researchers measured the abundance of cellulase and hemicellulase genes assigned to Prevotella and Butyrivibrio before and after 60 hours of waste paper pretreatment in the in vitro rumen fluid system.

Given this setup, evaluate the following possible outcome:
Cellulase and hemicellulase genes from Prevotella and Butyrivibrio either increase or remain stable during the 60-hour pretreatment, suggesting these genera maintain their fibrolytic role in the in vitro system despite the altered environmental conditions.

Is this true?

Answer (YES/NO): NO